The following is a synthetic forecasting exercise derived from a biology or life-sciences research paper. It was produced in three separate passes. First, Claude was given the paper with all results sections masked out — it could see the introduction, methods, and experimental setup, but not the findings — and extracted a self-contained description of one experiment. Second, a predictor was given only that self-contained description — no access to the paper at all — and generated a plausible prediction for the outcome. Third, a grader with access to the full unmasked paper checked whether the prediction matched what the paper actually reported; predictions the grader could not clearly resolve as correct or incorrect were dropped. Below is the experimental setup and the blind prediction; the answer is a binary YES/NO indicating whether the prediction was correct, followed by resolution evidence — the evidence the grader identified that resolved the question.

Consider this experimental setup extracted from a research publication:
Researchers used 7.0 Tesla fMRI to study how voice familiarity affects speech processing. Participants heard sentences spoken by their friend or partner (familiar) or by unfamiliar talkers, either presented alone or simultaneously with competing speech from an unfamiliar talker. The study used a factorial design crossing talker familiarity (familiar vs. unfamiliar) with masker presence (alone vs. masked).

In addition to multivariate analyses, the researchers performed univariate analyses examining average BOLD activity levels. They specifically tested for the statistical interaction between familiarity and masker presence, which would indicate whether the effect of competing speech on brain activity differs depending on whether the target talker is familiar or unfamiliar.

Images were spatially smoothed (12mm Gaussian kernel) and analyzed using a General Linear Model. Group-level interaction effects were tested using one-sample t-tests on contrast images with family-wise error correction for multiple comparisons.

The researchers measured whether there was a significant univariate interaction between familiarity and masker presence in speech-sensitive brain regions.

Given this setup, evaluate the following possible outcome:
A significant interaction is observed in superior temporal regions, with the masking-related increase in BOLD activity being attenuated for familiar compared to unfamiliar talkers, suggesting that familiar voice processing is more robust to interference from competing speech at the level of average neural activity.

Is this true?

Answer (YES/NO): NO